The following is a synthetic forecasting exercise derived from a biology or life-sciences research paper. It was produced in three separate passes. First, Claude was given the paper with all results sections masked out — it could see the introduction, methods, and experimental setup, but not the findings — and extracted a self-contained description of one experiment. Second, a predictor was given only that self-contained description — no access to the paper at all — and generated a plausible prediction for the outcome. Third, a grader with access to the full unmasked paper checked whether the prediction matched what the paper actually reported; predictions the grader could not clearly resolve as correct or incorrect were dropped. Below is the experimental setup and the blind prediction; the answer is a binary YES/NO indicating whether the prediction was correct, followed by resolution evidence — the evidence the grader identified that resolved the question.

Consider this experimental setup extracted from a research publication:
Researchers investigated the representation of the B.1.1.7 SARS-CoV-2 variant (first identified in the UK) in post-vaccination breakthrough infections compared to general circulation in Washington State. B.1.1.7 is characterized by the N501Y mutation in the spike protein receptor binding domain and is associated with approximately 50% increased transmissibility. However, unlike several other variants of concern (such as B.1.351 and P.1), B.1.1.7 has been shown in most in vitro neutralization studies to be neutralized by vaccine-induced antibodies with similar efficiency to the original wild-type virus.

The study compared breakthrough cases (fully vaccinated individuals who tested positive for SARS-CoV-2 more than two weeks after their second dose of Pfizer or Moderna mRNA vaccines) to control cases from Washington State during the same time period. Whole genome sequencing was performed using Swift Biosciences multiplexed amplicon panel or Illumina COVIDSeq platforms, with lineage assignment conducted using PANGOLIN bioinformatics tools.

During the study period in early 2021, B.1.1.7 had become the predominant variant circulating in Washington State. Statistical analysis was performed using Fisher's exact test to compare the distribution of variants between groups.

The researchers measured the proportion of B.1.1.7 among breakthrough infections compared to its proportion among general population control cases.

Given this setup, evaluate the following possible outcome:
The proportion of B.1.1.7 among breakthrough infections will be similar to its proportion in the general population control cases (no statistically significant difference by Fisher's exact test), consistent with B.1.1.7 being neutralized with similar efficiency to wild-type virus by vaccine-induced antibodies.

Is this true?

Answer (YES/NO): YES